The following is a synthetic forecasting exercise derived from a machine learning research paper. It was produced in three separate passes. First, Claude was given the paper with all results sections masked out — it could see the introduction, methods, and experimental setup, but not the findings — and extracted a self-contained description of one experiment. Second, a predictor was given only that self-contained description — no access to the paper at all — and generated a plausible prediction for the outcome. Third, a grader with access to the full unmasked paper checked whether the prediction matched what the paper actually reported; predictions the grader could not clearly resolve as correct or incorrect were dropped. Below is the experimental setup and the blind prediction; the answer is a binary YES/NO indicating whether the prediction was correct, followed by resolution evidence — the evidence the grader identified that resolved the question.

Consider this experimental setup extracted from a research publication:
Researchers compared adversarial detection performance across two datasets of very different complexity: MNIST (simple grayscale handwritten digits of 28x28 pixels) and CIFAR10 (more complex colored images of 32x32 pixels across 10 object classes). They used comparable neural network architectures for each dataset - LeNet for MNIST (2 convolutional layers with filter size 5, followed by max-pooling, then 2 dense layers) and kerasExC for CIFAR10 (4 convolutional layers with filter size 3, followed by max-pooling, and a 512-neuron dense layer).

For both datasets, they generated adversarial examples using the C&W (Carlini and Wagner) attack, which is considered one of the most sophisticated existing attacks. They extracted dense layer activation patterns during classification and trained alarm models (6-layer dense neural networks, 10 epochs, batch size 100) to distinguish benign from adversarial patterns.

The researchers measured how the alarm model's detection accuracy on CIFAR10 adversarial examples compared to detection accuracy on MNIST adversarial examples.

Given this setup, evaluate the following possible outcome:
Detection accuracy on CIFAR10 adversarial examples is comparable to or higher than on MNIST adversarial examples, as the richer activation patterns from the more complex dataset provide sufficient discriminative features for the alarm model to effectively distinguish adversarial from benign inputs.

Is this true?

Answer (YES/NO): NO